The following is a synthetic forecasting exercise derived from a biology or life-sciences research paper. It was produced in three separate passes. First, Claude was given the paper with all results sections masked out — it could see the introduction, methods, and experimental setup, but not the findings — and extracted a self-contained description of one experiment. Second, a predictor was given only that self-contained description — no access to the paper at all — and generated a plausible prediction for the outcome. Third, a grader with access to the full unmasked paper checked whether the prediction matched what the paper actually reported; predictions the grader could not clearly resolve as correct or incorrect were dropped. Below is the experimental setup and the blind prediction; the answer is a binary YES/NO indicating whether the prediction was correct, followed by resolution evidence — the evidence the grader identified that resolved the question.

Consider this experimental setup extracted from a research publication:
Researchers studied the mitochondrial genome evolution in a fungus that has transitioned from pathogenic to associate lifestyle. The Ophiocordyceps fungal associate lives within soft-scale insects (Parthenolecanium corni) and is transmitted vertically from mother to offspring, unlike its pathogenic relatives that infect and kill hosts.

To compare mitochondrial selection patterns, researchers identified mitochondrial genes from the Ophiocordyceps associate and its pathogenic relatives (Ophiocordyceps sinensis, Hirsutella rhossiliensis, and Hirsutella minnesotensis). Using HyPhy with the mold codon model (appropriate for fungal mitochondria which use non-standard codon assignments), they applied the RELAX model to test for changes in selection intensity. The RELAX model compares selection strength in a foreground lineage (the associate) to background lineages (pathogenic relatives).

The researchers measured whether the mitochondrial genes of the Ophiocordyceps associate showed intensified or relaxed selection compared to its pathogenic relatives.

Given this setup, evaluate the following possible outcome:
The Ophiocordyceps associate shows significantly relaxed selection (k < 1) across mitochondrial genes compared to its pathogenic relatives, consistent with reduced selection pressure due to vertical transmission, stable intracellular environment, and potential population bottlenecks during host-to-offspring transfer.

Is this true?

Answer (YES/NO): YES